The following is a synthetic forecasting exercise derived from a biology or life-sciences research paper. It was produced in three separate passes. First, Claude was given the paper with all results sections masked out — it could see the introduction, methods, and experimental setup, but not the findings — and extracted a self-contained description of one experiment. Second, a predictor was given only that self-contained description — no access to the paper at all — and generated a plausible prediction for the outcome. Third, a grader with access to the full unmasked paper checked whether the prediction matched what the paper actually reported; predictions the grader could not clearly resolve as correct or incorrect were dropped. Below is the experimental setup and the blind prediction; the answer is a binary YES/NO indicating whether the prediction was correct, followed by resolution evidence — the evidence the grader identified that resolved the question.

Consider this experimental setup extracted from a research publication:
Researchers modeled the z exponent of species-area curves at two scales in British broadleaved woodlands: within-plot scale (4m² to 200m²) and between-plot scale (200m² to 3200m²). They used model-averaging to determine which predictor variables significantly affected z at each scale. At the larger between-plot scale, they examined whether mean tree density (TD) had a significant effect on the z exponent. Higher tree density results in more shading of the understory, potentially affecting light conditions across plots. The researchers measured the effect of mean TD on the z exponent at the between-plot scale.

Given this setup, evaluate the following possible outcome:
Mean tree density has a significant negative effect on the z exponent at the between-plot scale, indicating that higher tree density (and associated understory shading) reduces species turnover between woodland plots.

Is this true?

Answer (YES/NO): YES